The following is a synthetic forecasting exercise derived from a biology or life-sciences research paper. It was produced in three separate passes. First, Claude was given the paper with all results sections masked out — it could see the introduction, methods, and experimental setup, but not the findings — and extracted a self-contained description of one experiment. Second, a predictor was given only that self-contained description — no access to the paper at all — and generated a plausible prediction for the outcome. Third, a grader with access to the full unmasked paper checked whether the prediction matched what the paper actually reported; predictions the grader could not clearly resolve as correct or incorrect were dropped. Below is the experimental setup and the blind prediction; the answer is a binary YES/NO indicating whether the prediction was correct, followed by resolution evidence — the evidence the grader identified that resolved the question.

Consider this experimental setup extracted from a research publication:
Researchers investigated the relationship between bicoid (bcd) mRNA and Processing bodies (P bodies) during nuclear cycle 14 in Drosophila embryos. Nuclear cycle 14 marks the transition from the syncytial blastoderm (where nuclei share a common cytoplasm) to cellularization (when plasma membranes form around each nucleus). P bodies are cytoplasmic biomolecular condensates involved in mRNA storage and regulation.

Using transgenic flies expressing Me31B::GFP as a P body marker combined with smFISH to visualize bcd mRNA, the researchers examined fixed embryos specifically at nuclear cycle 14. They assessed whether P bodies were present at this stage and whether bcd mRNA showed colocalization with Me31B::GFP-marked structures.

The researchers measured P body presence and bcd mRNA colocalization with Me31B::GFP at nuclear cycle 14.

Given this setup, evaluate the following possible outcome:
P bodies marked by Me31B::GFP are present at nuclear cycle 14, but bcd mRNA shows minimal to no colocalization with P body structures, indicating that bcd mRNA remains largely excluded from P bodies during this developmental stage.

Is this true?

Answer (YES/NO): NO